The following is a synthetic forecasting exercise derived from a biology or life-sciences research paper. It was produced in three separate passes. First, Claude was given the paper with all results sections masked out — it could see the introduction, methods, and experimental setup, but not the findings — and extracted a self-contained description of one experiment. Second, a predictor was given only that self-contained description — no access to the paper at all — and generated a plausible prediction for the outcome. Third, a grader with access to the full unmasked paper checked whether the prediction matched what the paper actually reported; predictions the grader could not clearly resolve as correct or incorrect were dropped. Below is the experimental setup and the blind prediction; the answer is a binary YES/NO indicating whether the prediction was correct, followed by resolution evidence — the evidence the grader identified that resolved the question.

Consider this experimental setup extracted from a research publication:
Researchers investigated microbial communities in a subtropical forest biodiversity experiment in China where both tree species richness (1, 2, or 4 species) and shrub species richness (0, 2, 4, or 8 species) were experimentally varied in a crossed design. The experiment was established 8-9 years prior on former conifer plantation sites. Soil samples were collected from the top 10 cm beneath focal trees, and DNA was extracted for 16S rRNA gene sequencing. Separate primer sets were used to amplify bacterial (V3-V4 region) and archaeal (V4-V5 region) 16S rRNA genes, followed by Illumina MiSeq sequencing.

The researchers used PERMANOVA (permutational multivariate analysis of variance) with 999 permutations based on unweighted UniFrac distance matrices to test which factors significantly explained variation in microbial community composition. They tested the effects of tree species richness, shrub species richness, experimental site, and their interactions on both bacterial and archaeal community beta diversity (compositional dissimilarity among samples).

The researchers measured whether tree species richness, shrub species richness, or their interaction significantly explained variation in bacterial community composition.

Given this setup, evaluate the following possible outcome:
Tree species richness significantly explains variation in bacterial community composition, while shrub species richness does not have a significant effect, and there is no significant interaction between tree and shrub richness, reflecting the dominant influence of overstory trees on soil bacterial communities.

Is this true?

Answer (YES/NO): NO